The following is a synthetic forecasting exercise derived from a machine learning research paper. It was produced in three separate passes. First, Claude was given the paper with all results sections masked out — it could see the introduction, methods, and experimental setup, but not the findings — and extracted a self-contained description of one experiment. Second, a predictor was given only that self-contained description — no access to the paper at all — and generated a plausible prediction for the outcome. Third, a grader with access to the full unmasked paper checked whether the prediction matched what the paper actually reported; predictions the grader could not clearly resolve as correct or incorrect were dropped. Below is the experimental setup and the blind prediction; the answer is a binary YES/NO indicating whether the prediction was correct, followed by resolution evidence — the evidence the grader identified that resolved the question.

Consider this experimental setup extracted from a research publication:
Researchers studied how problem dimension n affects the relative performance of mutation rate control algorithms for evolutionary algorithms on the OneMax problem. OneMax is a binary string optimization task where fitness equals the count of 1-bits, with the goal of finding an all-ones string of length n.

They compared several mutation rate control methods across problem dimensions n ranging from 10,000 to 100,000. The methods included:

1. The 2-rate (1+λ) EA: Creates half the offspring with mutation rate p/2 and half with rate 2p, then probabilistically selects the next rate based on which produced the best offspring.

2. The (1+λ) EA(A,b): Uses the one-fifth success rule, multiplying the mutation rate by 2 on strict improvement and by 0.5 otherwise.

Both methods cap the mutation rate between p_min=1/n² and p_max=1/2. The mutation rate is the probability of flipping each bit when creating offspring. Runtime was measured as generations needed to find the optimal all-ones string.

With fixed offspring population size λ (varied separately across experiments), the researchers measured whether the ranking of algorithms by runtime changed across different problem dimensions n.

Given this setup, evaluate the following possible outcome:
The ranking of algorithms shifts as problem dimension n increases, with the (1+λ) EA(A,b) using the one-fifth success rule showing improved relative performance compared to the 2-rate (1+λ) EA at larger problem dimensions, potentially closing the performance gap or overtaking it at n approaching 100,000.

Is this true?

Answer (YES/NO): NO